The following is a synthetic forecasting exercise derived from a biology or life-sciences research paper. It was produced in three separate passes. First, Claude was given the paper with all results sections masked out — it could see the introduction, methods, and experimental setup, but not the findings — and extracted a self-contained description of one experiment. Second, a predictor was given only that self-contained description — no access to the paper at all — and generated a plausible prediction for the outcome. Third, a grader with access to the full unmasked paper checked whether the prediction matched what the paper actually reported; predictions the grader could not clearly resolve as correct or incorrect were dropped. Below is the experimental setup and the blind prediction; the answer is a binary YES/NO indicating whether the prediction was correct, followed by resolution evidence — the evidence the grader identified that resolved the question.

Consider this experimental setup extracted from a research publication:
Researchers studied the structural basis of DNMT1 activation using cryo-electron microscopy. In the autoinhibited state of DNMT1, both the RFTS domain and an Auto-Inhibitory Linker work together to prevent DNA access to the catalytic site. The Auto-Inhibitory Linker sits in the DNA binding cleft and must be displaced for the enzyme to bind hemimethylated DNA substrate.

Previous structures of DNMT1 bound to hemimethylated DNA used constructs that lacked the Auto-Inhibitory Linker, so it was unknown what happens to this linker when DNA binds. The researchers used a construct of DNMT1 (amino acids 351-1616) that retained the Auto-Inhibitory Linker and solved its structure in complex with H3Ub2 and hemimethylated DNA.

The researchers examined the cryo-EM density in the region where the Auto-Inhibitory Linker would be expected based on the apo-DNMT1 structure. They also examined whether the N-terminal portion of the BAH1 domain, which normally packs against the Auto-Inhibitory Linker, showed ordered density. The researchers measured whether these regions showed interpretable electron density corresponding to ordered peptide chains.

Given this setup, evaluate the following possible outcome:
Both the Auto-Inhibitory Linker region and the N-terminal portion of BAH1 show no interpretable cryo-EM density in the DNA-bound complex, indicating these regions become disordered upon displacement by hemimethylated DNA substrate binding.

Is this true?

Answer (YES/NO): YES